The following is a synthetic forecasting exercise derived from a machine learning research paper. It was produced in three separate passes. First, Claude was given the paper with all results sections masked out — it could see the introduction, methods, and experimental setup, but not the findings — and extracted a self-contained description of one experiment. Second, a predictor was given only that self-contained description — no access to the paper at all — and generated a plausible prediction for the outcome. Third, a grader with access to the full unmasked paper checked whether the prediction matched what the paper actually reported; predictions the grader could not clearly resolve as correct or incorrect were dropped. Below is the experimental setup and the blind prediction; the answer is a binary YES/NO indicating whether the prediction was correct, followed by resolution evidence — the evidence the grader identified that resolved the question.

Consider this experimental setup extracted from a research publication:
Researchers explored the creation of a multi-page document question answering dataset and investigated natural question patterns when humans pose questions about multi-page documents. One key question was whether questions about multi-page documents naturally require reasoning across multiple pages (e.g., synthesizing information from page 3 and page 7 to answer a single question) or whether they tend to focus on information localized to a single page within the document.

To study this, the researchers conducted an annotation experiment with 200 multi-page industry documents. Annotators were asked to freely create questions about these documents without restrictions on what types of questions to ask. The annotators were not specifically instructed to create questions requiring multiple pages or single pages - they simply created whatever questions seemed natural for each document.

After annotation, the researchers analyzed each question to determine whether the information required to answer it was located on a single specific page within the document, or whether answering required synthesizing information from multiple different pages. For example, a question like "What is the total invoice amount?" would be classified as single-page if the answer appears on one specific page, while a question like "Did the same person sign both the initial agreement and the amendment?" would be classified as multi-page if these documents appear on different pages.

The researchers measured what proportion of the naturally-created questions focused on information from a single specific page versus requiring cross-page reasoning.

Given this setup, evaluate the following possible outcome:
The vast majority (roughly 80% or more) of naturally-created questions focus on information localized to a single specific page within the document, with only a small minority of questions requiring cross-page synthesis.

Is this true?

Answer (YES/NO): YES